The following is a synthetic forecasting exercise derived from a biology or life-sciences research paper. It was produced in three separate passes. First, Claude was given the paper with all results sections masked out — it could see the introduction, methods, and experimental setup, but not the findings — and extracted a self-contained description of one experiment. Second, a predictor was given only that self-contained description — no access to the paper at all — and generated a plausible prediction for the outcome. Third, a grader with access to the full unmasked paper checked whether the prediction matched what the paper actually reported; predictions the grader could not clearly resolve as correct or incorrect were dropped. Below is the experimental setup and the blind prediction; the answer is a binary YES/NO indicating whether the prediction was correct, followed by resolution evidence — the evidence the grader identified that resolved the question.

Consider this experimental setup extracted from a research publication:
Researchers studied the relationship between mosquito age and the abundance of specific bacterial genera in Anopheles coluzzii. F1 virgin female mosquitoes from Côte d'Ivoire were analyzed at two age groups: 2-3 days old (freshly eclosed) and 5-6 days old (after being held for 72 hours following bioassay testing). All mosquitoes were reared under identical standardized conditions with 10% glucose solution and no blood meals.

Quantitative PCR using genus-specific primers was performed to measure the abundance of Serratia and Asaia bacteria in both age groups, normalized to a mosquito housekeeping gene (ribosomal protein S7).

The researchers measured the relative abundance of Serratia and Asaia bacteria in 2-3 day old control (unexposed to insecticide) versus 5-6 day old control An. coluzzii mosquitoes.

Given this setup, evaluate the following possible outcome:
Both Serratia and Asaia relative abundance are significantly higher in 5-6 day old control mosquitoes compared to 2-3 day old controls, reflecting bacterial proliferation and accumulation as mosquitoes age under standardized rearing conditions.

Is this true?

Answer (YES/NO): NO